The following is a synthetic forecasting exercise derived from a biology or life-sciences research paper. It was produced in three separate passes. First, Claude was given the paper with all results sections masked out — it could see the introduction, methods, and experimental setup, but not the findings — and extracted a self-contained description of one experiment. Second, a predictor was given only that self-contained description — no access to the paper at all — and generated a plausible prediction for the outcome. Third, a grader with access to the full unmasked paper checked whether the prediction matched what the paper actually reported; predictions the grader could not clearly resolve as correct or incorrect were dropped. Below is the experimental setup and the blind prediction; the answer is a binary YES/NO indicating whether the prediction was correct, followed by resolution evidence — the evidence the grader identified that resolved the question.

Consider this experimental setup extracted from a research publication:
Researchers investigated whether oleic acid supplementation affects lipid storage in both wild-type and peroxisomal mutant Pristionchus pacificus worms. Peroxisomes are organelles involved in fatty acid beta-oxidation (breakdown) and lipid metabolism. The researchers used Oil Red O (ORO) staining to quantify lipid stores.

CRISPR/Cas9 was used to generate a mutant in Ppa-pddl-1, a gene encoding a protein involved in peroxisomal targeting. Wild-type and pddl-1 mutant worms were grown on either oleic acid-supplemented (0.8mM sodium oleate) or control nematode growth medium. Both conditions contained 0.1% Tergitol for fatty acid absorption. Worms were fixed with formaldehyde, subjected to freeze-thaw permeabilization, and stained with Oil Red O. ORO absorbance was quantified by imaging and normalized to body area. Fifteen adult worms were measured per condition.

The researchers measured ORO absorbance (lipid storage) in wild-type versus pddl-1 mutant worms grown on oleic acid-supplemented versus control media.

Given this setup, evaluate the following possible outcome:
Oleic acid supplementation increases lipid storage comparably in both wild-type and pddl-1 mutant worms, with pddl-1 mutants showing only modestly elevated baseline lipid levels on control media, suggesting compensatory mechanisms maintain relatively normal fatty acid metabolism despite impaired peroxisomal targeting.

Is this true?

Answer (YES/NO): NO